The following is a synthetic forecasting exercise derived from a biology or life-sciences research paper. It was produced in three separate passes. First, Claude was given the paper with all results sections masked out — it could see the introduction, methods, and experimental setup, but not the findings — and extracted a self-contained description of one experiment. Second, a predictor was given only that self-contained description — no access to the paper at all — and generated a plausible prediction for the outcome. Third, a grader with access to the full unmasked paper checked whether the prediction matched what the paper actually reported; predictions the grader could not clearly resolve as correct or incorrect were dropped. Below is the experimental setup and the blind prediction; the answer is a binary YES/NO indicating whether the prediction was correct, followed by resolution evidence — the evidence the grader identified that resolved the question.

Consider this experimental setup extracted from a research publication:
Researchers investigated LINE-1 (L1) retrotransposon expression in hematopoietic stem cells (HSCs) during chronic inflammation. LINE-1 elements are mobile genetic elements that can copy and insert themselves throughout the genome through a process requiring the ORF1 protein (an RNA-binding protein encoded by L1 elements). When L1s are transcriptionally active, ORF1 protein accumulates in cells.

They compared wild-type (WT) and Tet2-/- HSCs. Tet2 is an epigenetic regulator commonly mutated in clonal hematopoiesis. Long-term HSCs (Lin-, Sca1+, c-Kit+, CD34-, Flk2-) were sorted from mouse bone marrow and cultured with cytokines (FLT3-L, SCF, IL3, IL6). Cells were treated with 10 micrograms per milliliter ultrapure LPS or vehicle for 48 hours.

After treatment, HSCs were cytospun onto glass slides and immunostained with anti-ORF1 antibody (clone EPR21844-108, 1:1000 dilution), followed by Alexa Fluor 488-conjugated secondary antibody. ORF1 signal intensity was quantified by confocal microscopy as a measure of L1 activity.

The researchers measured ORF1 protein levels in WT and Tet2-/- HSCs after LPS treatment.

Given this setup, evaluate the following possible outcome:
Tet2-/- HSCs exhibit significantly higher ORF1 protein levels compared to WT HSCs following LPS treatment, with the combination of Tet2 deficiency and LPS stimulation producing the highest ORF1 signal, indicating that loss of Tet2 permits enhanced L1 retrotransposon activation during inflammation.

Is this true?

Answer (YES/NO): NO